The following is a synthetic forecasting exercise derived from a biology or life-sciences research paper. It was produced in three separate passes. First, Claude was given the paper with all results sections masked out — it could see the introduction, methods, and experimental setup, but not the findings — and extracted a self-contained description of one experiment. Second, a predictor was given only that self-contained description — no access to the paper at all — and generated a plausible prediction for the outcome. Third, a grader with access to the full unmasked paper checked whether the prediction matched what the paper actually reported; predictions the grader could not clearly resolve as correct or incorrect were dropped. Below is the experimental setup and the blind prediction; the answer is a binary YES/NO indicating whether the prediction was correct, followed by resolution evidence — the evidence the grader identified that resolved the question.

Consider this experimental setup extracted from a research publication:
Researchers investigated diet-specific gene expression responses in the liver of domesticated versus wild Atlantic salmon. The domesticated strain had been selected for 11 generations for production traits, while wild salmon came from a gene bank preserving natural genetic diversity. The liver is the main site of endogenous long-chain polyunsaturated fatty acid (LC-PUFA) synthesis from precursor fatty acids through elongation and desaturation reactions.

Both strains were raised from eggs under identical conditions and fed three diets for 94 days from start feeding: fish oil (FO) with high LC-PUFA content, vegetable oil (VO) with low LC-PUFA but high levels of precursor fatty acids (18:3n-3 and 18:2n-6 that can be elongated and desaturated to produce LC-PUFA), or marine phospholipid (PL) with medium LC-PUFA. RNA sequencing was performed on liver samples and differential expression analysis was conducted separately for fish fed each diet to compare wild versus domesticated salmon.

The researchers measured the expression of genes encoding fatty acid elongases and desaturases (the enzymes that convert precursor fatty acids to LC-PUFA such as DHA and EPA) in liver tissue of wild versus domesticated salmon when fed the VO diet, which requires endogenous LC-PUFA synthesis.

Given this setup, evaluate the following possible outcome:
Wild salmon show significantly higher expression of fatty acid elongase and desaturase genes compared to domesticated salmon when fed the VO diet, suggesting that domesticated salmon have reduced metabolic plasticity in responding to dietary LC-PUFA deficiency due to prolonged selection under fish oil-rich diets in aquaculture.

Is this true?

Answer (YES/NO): NO